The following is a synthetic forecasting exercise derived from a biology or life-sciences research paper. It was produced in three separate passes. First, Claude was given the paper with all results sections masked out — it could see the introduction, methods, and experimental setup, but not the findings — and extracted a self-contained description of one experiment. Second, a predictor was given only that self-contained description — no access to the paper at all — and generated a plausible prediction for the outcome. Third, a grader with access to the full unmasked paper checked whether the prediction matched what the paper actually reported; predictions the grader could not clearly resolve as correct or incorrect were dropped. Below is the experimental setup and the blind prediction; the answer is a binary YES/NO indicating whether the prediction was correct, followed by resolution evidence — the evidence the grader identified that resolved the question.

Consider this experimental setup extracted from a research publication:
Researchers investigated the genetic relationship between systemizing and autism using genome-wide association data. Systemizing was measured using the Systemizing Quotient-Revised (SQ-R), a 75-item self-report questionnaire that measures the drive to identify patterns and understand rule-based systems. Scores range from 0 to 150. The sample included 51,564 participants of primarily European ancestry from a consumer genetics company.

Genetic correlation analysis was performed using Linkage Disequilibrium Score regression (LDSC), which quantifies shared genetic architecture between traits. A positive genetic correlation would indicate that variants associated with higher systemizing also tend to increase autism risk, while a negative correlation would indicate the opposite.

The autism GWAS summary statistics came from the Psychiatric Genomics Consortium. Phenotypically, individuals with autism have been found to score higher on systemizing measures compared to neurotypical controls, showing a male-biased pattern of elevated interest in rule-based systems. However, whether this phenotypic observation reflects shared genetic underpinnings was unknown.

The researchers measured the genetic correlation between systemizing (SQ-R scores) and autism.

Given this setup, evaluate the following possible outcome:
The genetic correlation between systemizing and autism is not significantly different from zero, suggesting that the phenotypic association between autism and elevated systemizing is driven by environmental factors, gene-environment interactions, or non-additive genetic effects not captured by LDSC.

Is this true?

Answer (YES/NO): NO